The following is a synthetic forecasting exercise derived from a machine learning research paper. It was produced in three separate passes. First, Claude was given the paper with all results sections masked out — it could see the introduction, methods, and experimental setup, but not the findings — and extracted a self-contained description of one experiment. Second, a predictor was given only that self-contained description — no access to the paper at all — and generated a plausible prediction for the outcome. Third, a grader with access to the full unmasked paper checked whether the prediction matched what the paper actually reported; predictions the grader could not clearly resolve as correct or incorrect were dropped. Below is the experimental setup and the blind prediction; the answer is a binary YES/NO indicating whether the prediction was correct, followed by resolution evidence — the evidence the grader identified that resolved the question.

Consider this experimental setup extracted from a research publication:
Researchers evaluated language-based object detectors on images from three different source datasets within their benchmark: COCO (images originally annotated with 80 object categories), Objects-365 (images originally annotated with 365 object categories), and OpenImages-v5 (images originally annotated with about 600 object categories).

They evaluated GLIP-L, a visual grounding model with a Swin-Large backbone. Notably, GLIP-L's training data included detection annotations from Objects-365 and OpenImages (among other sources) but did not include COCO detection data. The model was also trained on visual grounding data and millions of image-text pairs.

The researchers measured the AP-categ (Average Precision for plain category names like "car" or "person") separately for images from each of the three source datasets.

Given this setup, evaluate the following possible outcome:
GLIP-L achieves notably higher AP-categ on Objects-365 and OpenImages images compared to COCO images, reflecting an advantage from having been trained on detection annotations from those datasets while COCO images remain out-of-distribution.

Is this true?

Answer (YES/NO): NO